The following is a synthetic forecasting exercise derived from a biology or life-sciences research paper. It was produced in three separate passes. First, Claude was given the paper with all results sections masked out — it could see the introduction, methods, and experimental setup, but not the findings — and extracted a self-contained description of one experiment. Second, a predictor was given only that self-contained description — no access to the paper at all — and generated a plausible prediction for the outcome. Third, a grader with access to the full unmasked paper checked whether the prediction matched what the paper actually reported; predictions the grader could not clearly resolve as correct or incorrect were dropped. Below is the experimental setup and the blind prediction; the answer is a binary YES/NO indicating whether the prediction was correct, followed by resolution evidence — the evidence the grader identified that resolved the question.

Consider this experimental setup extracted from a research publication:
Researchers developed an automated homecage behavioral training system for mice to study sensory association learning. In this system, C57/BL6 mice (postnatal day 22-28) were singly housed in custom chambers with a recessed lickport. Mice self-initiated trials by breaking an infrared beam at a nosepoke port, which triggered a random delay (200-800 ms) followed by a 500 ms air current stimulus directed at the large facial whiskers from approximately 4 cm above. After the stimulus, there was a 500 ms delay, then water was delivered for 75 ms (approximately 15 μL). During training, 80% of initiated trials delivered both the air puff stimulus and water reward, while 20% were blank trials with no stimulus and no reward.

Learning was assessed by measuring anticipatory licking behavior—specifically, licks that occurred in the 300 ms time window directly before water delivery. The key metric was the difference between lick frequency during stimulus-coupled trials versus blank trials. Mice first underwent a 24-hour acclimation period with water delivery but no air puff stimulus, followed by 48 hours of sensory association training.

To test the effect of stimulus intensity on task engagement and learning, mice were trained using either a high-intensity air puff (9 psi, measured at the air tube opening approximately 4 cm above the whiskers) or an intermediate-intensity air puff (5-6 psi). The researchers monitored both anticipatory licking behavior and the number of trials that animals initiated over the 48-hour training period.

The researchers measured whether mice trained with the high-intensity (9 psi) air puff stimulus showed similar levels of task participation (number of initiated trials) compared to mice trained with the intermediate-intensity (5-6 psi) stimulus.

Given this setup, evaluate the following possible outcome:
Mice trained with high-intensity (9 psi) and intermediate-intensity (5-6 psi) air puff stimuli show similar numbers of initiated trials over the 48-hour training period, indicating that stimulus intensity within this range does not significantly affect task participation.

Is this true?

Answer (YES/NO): NO